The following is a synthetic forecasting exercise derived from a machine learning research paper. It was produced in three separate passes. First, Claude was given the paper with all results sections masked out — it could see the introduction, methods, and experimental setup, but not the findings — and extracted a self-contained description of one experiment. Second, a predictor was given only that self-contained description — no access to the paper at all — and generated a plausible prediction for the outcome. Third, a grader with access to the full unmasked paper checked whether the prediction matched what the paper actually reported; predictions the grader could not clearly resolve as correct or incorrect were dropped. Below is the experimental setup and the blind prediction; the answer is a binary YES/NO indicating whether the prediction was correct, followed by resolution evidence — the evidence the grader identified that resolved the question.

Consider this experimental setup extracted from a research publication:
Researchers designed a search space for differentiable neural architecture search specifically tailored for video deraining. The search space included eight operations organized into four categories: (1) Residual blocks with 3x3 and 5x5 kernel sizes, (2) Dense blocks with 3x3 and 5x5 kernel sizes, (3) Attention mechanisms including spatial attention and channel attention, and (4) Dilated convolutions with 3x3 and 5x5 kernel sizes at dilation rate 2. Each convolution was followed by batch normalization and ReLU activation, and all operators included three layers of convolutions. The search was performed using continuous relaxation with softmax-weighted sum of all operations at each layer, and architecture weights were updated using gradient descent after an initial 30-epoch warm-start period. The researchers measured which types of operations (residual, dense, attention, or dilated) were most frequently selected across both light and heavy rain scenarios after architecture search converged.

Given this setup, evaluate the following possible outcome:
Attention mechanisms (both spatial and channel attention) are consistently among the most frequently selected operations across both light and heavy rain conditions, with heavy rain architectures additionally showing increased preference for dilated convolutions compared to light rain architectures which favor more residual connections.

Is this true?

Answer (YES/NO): NO